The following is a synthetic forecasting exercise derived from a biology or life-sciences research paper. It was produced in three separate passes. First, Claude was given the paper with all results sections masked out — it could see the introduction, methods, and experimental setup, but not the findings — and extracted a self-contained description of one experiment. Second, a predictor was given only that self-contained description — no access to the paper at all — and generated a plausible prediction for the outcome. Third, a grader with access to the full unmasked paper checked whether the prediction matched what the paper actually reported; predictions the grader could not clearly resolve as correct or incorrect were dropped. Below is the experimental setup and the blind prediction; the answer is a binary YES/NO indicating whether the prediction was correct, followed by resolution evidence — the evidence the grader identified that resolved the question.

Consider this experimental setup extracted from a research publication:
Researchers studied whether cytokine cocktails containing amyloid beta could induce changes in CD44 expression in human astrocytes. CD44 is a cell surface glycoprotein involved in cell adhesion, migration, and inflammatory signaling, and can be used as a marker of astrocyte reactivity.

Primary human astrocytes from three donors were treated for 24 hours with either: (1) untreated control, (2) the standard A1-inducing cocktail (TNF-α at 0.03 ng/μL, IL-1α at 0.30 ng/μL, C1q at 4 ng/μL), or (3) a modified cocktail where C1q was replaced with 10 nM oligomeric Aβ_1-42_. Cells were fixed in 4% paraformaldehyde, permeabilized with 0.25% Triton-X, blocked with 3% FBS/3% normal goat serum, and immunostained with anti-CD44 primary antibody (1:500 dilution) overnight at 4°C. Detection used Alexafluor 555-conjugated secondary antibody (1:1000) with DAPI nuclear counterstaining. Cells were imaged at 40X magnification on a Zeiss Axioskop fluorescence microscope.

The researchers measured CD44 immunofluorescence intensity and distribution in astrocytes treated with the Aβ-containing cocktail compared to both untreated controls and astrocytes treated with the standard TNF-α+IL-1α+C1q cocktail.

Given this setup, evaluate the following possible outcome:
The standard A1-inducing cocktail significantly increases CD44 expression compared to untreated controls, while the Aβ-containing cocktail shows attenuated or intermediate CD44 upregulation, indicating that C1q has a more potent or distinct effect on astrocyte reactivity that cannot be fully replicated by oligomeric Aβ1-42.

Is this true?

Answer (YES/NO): NO